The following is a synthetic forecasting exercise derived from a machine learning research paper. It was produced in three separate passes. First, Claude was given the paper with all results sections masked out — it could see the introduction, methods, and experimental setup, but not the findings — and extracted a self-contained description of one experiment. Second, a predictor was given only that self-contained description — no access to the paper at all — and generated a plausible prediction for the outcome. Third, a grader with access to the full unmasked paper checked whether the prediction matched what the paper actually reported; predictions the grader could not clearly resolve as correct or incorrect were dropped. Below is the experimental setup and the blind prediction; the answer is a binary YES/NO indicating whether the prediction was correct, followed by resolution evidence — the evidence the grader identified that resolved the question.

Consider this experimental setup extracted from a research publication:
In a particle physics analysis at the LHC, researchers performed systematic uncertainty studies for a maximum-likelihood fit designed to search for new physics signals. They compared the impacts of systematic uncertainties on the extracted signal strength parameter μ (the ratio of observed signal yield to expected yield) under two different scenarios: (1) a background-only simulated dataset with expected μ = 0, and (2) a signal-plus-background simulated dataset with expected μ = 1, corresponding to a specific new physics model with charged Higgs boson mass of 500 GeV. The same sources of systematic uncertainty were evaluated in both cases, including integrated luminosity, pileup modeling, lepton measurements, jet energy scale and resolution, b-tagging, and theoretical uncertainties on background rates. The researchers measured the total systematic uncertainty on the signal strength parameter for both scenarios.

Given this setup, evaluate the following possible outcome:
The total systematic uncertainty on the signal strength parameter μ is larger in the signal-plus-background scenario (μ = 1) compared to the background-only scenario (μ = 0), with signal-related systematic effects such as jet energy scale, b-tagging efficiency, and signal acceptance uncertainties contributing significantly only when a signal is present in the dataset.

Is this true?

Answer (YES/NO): NO